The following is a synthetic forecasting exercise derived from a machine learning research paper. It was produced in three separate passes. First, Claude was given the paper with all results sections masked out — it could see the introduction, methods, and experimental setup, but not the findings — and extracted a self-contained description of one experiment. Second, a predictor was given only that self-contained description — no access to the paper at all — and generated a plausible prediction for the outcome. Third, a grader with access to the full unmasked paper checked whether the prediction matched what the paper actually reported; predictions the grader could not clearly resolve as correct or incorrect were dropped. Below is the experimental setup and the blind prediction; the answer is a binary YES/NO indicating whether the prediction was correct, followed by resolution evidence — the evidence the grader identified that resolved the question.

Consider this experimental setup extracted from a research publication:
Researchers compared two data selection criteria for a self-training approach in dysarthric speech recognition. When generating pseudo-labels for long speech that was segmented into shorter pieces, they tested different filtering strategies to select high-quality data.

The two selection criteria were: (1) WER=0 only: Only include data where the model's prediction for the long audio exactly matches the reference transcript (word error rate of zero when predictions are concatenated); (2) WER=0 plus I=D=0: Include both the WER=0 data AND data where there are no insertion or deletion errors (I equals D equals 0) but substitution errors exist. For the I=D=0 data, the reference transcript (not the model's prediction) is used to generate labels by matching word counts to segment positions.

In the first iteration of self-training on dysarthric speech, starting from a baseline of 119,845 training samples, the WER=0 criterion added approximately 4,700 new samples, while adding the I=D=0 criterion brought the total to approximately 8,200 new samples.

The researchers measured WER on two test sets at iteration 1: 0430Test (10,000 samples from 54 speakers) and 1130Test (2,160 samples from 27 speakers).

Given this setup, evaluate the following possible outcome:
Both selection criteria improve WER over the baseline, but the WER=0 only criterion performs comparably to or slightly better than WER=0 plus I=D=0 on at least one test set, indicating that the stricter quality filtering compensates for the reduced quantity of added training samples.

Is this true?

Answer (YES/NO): NO